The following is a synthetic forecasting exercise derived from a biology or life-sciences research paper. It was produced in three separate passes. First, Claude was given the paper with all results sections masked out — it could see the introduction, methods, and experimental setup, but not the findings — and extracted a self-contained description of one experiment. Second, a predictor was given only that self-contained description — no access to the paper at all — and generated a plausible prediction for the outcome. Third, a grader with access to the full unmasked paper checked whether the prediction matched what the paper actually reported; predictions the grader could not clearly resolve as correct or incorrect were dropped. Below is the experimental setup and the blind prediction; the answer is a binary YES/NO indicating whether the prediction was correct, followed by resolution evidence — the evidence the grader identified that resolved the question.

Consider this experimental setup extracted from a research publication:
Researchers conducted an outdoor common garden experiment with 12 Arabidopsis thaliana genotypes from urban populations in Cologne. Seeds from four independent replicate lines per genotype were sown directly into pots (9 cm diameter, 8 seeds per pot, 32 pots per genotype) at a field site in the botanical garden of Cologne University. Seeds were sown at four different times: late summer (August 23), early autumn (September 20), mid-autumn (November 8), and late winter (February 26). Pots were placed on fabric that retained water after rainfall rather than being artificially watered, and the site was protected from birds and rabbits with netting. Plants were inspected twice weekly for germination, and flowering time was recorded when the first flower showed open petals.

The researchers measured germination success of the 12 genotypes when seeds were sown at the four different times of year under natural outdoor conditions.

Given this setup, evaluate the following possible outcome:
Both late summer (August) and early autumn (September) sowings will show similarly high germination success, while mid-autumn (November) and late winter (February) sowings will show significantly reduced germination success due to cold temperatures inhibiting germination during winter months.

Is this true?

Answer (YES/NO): NO